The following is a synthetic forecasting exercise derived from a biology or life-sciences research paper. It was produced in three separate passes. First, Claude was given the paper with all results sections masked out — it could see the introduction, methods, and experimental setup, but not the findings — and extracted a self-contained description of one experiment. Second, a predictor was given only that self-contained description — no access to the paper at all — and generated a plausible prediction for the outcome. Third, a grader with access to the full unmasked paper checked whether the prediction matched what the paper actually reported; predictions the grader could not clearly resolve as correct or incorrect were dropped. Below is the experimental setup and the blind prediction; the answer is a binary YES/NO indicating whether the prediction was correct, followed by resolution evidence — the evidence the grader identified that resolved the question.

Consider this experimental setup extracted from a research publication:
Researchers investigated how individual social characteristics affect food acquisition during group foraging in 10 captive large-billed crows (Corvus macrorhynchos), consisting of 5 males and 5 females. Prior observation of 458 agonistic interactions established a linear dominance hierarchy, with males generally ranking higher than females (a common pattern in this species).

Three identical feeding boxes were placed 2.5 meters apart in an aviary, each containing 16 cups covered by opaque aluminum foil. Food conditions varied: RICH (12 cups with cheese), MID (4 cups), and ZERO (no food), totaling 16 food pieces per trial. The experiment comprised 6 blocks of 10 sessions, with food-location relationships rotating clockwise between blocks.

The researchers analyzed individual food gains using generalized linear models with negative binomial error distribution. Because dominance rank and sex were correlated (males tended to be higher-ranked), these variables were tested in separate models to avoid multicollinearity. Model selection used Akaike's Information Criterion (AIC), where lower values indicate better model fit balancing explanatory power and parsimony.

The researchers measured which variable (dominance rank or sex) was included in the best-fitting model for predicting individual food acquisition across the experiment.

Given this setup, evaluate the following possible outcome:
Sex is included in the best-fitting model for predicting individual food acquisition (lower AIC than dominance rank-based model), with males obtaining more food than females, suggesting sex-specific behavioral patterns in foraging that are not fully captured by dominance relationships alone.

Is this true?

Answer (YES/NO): NO